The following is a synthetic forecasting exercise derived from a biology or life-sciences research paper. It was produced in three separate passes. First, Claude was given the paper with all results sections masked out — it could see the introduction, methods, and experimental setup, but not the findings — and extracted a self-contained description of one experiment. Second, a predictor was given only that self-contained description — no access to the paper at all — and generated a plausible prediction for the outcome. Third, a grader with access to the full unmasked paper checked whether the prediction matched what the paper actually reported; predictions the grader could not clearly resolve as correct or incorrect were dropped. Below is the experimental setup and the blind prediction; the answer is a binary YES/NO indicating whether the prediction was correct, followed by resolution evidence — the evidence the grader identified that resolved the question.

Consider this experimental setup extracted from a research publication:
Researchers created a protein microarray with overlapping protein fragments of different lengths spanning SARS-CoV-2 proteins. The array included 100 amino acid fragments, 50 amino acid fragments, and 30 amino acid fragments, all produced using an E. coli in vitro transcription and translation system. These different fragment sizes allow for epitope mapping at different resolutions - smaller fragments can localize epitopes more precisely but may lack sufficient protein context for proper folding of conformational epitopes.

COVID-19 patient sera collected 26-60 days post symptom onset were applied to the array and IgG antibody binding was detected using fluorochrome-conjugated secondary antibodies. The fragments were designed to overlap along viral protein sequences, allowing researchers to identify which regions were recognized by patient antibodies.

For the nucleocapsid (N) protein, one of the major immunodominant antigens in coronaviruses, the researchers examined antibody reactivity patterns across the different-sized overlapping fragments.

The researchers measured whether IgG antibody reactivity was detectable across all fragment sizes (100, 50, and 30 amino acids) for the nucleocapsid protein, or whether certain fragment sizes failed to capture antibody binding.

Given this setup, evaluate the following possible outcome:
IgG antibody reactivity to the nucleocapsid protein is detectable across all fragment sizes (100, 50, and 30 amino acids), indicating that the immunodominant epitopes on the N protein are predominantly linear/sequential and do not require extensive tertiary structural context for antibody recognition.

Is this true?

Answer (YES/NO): NO